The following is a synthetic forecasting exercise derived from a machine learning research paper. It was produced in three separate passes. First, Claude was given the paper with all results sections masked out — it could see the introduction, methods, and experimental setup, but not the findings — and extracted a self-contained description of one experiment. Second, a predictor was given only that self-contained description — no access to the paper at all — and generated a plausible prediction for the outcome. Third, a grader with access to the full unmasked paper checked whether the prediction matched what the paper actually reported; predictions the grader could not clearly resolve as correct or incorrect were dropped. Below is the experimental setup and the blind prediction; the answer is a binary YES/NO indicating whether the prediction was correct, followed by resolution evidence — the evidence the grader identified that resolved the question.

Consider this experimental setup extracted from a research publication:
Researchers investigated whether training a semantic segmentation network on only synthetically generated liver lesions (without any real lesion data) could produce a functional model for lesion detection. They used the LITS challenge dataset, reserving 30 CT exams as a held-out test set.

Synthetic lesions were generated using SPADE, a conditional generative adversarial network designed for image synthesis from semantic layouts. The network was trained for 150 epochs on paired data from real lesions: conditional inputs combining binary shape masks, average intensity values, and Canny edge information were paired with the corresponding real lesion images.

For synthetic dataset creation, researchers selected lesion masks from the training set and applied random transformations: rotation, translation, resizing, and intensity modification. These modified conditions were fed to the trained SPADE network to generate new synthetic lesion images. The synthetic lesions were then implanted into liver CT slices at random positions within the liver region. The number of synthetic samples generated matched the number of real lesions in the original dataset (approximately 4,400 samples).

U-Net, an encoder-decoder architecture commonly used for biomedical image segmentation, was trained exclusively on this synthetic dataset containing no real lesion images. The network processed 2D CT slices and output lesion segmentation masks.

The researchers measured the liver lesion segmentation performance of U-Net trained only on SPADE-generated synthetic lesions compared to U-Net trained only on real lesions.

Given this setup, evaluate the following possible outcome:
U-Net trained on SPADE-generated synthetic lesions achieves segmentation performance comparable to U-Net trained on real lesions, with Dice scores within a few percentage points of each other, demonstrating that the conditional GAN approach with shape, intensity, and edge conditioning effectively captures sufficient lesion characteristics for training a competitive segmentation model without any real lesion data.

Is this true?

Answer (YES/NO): NO